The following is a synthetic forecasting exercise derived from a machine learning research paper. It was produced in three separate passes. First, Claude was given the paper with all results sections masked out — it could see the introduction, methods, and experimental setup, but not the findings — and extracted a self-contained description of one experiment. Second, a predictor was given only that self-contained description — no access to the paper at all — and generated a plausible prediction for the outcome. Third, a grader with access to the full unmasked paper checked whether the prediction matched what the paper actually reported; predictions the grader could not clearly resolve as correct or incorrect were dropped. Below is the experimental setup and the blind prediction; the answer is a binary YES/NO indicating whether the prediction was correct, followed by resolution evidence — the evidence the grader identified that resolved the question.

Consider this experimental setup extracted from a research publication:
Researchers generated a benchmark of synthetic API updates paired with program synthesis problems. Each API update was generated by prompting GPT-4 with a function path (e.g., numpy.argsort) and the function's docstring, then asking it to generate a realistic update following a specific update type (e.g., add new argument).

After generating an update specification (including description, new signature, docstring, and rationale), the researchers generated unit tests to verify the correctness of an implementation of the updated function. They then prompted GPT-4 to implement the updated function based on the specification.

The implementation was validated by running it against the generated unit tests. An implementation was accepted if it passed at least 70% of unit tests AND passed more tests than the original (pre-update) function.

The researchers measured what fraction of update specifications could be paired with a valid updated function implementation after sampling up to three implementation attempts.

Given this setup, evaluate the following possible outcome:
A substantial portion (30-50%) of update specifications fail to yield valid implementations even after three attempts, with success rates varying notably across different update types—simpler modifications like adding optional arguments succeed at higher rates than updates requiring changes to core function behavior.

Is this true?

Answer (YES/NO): NO